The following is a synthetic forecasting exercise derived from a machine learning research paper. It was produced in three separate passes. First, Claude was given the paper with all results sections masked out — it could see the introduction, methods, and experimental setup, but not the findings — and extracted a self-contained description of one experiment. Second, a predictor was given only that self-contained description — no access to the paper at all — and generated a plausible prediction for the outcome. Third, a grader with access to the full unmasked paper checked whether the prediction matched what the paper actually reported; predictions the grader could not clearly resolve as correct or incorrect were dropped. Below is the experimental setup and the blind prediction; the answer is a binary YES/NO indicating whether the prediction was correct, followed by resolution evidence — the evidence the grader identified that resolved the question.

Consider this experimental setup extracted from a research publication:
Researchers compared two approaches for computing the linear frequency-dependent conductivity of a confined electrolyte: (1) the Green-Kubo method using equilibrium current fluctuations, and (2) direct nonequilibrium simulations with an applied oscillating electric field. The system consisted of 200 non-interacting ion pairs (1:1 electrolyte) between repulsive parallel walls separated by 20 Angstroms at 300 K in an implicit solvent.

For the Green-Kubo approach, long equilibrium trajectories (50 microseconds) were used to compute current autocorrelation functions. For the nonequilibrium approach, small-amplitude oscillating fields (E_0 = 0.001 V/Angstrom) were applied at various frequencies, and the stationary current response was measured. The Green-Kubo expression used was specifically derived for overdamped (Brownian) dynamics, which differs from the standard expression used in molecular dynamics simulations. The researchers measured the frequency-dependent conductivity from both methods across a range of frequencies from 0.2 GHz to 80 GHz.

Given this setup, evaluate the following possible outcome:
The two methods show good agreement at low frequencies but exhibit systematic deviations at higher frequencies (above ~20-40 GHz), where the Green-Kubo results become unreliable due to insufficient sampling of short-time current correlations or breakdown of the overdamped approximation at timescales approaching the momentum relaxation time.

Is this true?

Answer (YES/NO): NO